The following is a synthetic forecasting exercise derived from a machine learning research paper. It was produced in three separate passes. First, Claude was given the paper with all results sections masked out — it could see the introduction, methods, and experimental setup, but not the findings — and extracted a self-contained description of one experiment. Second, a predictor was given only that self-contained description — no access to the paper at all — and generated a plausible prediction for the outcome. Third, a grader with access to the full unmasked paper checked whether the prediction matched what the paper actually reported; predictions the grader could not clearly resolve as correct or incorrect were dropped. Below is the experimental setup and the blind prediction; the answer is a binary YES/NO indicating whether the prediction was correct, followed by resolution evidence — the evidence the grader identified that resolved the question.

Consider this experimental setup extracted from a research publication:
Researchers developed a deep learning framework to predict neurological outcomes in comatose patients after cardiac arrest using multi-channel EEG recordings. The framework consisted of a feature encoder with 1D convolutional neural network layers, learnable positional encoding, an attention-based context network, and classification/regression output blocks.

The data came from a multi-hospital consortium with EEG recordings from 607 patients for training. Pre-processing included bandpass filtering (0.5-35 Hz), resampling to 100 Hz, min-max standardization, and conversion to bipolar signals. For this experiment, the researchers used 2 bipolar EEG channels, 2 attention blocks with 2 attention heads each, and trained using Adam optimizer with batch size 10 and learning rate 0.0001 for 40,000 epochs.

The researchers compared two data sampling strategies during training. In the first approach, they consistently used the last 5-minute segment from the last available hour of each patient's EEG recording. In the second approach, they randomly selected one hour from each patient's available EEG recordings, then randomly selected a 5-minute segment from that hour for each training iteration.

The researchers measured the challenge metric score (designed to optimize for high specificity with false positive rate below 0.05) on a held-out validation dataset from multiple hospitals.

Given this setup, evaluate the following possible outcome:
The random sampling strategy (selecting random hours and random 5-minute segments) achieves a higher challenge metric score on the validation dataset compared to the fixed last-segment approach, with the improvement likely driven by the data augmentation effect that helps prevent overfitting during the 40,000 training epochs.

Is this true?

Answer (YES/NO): YES